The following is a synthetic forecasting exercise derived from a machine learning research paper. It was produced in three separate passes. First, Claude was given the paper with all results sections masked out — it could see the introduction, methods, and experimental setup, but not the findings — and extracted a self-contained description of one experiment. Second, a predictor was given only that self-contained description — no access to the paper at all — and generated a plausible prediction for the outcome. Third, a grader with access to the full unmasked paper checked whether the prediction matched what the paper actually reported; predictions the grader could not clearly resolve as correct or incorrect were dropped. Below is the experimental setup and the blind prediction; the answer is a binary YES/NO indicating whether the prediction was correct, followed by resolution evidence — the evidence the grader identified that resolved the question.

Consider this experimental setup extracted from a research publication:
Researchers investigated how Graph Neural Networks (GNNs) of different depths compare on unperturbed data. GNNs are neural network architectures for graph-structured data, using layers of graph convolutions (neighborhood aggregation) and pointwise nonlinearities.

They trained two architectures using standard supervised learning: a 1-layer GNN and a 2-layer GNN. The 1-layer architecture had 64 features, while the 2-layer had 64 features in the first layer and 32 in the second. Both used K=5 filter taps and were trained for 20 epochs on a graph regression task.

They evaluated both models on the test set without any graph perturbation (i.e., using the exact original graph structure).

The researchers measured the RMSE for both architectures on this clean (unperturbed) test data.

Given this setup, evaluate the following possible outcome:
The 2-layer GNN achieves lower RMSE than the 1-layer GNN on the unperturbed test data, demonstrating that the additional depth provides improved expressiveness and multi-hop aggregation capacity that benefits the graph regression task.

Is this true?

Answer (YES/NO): NO